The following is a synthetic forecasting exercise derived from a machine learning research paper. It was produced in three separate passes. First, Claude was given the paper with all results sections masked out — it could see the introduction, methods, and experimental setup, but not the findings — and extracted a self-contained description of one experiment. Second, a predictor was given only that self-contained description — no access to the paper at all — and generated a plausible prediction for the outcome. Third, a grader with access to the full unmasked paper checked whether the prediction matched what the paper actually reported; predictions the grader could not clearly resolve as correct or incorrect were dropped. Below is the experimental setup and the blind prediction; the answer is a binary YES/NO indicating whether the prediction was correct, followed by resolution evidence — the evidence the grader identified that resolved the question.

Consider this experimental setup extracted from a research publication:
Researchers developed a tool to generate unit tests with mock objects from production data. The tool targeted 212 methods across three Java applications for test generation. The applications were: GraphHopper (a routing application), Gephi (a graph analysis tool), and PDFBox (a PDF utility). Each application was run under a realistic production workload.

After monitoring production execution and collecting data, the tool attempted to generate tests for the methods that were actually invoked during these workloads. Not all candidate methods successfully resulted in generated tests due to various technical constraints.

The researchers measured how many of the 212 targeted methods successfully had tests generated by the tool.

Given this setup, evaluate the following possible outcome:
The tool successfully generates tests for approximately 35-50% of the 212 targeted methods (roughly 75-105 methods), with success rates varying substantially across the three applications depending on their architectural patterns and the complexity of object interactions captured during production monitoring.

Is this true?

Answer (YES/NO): NO